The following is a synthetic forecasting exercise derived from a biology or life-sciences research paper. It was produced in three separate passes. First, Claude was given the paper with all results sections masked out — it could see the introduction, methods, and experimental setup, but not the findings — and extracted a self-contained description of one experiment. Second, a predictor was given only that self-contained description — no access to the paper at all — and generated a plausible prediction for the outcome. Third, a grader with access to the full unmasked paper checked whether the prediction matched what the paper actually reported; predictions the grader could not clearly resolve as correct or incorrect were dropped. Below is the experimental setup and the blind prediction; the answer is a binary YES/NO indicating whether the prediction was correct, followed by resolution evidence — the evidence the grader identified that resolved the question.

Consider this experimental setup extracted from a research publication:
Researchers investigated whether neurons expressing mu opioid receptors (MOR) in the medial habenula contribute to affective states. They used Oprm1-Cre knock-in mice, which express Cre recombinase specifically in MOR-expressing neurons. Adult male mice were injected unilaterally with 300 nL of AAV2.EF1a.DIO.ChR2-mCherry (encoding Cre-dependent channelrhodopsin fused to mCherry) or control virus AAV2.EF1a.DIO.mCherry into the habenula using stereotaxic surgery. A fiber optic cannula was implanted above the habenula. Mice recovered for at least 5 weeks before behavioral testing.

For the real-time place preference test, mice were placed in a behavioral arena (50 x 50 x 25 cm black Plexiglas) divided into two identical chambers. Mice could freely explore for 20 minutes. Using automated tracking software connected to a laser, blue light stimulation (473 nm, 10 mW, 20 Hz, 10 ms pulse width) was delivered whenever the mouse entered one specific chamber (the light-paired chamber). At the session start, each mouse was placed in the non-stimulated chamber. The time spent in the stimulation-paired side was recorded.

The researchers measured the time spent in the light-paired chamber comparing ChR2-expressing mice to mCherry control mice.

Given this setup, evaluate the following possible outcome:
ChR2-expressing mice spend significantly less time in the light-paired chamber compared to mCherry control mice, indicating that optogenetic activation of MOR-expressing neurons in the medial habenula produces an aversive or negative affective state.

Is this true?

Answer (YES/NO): YES